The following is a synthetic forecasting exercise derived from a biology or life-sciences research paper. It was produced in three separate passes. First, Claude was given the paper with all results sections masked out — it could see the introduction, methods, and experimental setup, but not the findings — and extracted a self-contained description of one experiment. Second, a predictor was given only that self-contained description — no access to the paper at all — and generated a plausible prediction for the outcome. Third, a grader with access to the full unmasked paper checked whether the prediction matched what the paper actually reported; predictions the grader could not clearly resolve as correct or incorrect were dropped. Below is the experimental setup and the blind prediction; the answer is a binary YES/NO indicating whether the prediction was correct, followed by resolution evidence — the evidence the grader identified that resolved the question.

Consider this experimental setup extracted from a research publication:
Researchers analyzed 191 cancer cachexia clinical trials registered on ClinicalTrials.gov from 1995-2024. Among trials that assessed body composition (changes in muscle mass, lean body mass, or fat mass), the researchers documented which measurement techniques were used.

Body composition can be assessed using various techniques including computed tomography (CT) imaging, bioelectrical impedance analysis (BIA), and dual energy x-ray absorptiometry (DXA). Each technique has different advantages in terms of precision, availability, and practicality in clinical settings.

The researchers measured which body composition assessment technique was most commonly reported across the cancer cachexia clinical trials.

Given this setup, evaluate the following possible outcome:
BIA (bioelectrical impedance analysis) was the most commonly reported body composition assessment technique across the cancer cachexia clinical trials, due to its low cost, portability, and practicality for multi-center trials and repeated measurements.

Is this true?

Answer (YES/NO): NO